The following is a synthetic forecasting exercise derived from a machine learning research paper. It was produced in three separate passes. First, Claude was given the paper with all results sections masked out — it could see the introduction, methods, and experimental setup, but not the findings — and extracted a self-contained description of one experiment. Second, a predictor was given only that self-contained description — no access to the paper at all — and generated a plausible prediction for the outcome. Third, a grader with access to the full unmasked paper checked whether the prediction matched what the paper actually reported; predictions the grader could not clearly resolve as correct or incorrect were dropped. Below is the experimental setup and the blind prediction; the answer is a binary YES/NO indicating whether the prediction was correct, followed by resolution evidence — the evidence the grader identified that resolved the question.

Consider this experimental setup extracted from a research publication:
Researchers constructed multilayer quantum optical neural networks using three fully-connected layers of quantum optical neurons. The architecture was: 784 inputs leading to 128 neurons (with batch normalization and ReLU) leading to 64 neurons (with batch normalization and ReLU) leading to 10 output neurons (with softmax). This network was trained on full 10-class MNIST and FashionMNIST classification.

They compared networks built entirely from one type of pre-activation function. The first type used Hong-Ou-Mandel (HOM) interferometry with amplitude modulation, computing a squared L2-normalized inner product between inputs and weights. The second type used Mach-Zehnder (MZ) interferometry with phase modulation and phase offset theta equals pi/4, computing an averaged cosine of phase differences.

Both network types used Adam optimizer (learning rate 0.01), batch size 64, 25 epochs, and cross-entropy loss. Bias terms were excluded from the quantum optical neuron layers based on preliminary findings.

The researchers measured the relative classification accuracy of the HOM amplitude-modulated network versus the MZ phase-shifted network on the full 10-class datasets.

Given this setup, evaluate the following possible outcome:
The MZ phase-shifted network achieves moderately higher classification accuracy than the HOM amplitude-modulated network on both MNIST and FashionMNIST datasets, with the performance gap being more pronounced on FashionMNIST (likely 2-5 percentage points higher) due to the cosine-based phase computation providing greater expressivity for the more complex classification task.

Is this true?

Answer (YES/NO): NO